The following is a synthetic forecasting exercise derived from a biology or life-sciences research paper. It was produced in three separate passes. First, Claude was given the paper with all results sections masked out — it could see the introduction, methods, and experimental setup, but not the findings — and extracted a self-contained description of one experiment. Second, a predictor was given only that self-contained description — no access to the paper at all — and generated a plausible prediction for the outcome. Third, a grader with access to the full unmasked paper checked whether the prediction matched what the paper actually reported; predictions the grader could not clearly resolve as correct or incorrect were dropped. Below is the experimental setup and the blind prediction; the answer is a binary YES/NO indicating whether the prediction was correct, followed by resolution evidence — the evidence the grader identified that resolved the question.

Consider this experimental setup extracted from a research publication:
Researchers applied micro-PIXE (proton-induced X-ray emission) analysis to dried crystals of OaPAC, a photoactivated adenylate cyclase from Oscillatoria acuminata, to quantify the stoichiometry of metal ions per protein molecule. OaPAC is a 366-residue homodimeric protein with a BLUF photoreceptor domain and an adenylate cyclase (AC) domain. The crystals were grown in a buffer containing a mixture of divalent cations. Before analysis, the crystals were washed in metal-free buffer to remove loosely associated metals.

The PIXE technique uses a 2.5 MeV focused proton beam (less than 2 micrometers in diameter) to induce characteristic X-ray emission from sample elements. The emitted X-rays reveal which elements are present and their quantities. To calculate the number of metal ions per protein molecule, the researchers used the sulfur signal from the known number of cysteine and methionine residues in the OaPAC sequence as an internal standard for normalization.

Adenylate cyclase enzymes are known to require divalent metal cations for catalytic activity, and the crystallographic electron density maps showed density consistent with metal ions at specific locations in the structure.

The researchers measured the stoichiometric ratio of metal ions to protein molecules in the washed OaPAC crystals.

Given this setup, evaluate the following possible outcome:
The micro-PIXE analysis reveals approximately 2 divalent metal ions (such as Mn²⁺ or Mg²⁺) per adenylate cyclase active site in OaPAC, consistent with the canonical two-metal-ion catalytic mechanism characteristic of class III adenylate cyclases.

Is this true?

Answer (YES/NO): NO